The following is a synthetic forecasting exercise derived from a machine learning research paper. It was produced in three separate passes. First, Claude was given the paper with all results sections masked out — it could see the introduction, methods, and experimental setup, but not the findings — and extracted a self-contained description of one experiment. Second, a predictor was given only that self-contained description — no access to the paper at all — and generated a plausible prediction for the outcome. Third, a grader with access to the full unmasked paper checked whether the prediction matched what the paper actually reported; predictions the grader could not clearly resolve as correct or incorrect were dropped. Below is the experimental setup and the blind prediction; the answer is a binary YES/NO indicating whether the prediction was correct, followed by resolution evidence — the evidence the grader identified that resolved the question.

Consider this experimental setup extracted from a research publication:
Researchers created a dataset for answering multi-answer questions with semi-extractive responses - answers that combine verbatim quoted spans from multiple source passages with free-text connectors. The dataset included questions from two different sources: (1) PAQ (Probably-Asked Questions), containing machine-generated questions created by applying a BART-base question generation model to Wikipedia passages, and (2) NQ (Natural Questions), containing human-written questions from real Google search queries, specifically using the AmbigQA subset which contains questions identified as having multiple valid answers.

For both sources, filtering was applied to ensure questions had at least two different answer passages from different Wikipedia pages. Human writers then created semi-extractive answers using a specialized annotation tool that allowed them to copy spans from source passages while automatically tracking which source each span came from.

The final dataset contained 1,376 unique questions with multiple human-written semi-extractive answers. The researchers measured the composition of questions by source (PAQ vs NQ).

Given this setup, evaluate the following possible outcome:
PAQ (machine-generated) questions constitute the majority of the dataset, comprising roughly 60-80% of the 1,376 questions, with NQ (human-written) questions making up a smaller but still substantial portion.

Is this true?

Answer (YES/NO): YES